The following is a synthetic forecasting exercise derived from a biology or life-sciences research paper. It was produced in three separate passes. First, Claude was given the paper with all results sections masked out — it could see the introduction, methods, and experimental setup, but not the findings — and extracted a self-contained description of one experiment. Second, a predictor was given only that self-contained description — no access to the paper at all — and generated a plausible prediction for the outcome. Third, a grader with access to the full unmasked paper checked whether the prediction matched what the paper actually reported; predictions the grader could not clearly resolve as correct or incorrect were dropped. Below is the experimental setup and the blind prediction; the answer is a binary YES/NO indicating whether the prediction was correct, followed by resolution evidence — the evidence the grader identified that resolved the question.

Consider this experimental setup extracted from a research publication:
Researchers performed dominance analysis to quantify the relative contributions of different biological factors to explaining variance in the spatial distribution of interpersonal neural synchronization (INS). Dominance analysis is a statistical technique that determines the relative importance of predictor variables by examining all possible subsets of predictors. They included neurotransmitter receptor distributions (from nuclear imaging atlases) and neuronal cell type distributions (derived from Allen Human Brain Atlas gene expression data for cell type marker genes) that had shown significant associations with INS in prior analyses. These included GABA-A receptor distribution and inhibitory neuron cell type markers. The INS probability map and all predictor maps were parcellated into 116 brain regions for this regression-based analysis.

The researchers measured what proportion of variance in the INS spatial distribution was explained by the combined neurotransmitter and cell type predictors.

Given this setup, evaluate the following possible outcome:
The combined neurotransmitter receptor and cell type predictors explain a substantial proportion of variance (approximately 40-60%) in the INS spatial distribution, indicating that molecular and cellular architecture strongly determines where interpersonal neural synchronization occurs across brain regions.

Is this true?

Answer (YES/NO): NO